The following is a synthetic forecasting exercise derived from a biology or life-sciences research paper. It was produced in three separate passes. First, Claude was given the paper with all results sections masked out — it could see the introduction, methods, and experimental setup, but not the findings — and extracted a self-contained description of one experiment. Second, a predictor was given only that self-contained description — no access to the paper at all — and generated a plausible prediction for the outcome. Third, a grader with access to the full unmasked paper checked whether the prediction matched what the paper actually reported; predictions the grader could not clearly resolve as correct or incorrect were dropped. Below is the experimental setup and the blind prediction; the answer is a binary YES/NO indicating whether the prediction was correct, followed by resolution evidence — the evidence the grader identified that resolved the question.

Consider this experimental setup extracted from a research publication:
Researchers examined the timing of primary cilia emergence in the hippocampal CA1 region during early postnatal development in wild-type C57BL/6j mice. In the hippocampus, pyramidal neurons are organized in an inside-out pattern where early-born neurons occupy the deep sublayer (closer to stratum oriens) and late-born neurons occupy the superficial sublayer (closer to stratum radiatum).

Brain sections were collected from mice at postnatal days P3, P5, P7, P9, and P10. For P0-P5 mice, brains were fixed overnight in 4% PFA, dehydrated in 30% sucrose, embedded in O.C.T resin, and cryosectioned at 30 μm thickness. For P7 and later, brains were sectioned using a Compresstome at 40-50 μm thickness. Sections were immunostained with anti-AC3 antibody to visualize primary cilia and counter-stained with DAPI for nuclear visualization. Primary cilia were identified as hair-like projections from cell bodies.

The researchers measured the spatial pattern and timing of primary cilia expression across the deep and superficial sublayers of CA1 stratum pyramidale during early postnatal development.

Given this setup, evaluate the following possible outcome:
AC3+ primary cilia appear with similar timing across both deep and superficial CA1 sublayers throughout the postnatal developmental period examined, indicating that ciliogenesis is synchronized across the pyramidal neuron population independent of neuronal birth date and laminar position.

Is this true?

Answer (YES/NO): NO